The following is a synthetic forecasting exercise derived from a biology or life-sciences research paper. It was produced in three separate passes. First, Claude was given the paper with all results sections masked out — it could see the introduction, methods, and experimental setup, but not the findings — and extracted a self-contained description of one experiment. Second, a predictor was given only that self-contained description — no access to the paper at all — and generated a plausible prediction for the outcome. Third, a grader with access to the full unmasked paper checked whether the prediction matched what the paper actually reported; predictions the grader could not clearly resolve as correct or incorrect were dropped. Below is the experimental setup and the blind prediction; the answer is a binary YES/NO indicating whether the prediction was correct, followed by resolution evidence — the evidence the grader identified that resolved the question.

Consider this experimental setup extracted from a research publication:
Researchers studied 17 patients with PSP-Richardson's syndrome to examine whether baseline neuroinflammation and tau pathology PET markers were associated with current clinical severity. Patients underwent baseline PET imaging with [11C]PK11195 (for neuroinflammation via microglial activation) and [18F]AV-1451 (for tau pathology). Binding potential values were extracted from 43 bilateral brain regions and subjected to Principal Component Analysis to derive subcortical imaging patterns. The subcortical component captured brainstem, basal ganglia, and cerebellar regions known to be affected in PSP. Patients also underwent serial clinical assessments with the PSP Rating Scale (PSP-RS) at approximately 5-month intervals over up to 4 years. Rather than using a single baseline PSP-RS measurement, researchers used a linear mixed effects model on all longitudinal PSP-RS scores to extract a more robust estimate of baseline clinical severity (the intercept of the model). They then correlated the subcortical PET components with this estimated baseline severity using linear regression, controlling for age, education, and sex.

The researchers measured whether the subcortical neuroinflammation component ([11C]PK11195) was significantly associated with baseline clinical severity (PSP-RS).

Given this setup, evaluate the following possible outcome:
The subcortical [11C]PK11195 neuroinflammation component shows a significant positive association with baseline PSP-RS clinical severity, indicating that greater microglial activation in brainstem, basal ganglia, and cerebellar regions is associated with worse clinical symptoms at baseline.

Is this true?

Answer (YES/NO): YES